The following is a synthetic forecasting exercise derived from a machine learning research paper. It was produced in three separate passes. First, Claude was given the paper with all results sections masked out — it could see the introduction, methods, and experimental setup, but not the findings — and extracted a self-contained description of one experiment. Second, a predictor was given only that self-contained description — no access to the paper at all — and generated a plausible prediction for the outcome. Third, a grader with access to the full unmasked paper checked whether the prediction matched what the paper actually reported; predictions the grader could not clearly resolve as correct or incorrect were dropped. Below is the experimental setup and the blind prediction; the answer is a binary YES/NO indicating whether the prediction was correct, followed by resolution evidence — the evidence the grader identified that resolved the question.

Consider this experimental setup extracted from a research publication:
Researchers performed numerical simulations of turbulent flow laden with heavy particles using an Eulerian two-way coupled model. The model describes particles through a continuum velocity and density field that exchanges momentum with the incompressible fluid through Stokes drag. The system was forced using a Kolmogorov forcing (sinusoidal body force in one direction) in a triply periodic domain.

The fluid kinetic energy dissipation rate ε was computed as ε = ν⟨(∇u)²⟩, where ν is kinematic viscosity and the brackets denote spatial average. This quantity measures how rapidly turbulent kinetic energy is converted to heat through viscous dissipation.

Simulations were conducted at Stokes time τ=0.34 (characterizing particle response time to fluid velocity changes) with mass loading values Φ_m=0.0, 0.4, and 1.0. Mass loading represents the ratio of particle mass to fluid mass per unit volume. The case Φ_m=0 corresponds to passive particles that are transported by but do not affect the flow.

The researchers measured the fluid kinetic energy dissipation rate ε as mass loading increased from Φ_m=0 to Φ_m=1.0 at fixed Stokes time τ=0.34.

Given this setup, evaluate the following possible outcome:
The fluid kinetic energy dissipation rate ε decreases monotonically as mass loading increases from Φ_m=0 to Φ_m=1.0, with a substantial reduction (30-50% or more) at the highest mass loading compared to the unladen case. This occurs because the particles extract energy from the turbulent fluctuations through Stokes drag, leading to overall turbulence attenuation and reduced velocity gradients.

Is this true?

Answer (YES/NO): YES